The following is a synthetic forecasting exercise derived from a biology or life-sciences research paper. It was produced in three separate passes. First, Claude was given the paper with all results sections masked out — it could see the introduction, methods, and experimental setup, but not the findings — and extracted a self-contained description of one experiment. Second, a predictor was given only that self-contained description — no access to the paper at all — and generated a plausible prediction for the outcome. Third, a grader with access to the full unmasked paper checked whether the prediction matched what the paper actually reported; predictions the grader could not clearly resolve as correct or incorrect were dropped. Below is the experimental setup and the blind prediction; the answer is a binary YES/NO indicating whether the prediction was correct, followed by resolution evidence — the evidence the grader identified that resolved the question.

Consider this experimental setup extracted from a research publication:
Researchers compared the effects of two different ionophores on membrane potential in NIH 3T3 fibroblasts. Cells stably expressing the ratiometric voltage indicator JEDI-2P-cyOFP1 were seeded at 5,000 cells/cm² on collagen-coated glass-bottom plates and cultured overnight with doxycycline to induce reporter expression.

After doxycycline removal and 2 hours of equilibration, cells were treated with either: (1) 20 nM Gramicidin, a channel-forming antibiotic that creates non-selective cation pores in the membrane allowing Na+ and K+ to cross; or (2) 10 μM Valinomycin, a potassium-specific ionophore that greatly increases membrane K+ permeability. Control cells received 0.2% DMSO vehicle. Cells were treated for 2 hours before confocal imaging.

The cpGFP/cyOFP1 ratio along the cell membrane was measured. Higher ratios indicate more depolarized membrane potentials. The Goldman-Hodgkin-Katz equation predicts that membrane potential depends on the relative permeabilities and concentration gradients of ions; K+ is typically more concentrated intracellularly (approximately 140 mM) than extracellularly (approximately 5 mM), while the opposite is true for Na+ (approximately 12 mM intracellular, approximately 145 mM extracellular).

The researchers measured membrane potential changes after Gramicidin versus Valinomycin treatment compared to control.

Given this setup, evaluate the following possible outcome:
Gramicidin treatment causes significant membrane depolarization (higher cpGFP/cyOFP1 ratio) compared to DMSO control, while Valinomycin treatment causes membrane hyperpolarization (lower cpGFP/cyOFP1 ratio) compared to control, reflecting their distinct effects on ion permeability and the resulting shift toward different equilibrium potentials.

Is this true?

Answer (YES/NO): NO